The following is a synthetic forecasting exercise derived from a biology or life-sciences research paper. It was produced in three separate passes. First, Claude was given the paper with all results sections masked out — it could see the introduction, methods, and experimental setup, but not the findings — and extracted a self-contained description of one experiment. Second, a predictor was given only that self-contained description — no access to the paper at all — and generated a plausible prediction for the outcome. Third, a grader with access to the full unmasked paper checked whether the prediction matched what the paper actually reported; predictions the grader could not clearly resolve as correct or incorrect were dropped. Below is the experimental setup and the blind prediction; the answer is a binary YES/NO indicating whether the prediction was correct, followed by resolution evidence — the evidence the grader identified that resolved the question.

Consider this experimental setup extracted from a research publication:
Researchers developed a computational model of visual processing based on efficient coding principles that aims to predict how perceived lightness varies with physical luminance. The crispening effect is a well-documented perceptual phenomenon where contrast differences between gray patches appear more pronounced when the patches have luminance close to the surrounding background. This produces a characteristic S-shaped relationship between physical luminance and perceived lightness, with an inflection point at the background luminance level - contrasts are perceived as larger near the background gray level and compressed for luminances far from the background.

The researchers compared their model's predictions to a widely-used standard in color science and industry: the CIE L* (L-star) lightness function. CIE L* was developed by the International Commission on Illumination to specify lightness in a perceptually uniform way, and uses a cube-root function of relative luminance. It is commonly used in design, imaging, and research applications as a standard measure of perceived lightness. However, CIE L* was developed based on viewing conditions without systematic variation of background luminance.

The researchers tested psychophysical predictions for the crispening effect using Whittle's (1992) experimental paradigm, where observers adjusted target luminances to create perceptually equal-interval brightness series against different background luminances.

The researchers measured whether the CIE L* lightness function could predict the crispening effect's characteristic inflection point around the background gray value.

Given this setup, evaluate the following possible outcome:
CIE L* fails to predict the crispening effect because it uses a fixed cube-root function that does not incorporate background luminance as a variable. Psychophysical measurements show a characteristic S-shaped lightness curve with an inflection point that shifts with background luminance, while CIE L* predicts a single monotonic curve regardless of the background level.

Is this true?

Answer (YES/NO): YES